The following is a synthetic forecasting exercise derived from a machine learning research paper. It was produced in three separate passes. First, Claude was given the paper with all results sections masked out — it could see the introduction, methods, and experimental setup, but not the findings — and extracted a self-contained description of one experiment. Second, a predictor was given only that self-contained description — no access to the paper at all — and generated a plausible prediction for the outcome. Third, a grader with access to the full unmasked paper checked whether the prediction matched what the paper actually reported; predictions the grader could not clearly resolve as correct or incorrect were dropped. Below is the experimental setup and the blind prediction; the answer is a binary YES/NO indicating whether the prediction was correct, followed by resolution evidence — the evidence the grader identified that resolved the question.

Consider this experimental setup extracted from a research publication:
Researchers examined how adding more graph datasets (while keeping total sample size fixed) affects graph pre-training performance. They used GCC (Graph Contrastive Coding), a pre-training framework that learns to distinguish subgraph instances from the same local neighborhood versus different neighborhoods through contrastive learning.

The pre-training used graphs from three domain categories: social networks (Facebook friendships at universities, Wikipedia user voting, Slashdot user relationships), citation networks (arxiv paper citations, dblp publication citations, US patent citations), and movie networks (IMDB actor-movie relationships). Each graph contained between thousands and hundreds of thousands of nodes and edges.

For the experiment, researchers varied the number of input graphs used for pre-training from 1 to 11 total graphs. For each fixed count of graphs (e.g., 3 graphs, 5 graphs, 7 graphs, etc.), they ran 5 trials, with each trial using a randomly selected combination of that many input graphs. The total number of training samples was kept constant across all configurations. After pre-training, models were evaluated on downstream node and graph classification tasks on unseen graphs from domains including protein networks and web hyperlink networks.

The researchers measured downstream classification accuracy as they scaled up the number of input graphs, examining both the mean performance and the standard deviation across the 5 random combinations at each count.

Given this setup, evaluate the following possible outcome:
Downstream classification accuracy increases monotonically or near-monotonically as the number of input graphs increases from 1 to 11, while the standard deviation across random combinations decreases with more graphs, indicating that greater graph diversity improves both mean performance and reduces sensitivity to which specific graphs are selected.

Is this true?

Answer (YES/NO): NO